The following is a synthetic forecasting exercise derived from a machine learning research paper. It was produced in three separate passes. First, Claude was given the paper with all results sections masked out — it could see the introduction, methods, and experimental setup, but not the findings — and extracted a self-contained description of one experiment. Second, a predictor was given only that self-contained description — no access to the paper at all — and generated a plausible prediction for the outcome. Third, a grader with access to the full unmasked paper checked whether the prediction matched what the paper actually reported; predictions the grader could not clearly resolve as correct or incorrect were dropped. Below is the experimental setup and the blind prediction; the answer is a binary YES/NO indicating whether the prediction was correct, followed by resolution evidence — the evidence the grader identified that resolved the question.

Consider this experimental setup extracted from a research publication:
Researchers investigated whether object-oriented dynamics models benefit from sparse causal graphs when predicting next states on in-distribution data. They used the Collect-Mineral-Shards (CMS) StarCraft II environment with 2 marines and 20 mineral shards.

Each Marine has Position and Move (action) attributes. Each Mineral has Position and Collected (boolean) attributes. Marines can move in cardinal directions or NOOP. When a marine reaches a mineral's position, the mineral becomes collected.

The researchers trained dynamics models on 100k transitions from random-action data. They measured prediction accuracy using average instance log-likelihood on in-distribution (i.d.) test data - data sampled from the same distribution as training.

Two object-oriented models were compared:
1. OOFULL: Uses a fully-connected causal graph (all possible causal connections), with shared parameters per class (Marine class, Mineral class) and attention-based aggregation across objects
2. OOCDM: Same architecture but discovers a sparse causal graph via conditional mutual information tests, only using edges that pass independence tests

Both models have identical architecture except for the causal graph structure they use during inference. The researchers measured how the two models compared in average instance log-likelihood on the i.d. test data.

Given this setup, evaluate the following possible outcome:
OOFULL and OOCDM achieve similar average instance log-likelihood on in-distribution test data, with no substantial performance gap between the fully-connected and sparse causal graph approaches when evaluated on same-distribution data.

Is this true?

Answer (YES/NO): NO